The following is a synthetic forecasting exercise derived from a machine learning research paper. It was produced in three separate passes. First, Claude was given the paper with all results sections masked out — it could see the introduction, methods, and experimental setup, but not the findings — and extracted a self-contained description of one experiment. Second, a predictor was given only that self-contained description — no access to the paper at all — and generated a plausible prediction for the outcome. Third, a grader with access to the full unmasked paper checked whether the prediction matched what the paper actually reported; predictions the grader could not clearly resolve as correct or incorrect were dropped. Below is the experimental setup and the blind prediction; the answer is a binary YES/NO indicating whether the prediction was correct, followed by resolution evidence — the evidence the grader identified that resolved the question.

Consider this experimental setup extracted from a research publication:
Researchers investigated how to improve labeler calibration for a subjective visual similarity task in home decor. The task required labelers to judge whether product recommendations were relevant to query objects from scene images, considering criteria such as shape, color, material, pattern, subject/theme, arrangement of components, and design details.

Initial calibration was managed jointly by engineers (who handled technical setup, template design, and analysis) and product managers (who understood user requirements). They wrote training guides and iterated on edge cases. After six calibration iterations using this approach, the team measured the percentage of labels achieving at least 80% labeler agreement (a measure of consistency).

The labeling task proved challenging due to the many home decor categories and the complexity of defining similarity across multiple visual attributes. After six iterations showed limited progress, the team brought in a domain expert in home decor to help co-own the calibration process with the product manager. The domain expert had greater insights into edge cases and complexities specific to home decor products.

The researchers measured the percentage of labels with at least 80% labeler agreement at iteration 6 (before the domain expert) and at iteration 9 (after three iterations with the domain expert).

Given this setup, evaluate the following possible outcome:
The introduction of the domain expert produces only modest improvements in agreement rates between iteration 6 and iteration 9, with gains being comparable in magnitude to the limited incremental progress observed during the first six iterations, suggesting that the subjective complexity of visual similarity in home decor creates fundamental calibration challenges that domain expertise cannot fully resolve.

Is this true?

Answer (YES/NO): NO